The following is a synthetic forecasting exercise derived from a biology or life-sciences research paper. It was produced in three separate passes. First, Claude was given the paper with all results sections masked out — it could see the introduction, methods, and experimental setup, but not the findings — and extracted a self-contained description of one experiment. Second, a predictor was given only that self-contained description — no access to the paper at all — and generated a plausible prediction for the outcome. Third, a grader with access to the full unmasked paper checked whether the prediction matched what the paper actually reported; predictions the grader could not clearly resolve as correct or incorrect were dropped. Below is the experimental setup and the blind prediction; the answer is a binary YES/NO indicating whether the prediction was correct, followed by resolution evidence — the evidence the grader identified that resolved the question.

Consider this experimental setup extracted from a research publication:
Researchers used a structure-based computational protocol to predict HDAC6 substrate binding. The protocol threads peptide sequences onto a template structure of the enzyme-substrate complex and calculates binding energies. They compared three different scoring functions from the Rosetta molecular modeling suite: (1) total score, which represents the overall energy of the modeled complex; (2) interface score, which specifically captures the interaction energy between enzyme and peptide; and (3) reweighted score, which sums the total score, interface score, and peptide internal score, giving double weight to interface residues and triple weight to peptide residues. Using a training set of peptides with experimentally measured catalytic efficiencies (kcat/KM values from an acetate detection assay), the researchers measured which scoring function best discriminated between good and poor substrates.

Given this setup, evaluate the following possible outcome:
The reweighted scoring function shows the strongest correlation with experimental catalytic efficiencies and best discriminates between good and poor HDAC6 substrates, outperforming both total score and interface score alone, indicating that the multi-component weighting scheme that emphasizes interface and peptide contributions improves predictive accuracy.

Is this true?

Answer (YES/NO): YES